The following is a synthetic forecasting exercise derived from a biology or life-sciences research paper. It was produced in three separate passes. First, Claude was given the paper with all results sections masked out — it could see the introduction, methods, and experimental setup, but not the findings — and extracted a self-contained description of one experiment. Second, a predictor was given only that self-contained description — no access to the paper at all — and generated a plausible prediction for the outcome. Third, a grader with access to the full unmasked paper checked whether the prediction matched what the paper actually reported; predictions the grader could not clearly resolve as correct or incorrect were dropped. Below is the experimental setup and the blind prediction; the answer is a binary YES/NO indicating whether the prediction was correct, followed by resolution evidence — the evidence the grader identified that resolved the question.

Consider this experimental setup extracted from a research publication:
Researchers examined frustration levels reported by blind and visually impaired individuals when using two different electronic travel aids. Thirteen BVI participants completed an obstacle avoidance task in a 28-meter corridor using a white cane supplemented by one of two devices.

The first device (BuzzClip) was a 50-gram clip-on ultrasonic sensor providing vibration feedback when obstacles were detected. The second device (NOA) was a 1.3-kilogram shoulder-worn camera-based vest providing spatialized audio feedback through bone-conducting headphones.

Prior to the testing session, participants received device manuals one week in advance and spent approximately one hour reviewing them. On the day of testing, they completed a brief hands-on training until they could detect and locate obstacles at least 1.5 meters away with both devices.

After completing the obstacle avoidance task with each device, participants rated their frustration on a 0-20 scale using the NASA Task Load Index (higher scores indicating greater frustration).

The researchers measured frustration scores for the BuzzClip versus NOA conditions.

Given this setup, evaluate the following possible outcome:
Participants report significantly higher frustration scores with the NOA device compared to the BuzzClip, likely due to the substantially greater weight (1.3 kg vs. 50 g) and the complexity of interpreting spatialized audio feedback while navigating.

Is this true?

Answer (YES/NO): NO